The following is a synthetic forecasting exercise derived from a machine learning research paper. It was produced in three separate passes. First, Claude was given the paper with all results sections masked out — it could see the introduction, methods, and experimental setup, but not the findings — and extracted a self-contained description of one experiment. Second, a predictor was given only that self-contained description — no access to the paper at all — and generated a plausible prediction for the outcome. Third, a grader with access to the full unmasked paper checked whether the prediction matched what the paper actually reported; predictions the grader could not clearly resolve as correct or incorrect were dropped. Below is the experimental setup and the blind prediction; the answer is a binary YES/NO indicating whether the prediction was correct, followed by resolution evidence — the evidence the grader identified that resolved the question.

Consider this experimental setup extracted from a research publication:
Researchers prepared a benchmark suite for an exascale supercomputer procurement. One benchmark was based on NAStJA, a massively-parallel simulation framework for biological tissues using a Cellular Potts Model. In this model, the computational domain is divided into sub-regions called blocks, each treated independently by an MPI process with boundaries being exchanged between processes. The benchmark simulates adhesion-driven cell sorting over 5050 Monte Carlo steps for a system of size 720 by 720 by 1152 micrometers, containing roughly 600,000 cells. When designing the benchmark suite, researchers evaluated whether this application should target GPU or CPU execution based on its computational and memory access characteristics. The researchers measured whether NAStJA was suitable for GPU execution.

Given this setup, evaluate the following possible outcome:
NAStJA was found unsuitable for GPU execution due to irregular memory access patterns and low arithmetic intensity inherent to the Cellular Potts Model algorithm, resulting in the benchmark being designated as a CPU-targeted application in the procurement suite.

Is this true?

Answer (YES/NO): NO